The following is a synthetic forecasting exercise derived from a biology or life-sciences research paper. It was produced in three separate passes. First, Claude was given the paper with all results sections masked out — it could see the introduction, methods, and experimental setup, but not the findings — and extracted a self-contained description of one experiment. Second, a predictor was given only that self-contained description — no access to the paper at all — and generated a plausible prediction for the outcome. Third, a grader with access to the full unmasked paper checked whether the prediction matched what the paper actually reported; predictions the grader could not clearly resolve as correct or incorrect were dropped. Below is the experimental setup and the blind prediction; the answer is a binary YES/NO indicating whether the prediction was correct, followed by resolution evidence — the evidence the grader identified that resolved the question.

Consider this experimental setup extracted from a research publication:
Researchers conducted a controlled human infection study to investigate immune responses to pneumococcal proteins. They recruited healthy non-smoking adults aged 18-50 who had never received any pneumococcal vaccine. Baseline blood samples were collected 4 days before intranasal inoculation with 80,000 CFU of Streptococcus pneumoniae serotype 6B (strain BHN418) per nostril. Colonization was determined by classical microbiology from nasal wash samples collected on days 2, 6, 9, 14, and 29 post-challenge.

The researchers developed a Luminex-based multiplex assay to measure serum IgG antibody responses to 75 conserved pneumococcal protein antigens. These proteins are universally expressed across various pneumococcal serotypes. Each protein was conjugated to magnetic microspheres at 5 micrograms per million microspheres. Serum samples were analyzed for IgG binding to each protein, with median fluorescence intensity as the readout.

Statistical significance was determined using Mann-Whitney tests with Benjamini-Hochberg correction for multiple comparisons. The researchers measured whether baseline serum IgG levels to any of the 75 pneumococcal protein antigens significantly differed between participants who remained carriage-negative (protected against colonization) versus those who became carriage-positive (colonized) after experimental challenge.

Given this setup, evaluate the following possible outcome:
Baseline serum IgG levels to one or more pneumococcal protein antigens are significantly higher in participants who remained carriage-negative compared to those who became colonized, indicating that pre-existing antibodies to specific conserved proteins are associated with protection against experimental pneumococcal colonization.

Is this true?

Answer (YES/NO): NO